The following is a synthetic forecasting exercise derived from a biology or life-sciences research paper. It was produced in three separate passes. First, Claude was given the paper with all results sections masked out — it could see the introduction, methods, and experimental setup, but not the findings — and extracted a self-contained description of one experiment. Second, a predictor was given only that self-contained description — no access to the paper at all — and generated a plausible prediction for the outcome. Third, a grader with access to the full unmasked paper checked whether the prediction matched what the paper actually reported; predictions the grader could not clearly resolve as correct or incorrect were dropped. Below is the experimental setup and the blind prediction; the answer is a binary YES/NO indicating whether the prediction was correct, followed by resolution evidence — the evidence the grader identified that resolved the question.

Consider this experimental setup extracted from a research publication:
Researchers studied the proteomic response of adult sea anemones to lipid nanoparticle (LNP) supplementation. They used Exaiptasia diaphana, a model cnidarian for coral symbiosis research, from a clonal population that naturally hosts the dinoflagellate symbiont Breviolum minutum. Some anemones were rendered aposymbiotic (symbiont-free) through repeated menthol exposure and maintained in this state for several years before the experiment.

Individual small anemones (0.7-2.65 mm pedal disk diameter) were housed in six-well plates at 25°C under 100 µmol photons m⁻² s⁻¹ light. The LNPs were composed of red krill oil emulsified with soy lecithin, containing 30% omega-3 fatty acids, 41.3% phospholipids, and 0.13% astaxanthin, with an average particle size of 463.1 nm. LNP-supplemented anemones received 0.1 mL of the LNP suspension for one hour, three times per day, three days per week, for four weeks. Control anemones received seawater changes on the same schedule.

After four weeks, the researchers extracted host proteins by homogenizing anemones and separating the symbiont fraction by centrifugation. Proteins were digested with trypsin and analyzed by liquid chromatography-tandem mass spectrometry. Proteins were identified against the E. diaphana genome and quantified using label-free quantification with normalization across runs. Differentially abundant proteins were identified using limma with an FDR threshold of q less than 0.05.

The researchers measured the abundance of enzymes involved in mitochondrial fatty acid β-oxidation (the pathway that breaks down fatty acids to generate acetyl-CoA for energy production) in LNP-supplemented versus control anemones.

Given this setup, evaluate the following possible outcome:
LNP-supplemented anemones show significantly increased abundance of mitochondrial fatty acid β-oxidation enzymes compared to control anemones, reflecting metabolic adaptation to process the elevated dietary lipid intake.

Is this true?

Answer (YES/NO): YES